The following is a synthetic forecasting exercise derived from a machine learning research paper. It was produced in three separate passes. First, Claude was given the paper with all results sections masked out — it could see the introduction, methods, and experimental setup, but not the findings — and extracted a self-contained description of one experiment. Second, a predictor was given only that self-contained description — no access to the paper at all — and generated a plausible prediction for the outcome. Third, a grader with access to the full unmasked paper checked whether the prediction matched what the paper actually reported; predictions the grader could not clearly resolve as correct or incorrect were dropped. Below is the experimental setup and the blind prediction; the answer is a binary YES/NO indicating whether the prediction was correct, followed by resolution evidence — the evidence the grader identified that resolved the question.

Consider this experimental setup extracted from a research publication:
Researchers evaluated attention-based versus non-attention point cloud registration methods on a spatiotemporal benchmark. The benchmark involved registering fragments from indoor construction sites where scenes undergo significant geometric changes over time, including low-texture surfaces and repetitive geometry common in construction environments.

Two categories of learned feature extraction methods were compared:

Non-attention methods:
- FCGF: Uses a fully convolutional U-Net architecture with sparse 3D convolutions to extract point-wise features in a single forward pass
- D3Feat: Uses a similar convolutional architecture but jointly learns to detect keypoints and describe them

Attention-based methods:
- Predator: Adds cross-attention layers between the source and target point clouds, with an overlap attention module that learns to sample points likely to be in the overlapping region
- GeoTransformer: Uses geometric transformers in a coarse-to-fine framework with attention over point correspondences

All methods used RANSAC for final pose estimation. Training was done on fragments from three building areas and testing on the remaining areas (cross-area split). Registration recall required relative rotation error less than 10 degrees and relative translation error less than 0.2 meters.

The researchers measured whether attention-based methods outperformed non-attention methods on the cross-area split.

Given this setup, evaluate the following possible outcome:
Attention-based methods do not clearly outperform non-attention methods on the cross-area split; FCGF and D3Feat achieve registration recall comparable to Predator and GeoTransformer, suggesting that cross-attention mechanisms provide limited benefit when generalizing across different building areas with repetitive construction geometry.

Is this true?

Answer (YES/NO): NO